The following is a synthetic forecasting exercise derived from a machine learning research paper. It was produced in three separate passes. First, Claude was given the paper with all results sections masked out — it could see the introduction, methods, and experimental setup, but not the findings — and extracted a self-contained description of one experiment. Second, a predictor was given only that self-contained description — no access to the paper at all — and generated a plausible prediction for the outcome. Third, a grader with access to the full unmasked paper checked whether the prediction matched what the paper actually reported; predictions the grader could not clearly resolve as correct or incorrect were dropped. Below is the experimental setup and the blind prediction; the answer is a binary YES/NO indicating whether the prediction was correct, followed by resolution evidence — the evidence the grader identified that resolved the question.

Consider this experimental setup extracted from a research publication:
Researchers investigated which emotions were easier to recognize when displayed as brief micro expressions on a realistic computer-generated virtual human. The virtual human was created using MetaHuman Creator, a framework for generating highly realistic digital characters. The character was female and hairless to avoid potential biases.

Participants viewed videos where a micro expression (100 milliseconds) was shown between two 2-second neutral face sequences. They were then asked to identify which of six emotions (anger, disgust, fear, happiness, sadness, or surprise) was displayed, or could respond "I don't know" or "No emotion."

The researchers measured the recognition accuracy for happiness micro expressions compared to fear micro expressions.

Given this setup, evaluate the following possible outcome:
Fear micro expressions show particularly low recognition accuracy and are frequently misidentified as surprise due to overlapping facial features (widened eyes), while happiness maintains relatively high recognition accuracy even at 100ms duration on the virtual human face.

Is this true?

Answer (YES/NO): YES